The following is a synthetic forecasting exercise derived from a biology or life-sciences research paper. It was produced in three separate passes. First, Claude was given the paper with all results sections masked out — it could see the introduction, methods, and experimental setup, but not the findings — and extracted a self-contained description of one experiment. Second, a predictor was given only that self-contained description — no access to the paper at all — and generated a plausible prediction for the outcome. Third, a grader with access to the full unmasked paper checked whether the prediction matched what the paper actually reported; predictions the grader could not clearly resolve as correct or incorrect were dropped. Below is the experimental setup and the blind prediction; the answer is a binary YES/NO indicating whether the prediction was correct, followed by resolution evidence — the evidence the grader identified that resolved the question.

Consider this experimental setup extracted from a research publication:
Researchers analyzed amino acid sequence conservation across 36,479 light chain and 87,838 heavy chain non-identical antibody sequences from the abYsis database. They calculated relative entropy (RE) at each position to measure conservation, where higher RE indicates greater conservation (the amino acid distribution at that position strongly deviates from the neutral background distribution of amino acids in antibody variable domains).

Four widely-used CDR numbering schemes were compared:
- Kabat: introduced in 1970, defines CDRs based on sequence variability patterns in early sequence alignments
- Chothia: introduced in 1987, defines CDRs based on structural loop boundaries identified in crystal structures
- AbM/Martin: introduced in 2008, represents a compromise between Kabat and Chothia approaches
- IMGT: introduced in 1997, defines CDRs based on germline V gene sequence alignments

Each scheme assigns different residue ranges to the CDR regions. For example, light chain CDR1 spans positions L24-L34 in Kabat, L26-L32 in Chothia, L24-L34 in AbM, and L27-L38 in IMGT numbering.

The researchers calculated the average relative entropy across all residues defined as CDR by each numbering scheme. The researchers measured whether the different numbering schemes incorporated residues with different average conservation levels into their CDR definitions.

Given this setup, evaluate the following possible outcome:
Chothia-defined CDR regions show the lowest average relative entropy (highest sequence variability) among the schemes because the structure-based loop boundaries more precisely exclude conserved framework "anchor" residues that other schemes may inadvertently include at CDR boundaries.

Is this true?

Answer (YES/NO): NO